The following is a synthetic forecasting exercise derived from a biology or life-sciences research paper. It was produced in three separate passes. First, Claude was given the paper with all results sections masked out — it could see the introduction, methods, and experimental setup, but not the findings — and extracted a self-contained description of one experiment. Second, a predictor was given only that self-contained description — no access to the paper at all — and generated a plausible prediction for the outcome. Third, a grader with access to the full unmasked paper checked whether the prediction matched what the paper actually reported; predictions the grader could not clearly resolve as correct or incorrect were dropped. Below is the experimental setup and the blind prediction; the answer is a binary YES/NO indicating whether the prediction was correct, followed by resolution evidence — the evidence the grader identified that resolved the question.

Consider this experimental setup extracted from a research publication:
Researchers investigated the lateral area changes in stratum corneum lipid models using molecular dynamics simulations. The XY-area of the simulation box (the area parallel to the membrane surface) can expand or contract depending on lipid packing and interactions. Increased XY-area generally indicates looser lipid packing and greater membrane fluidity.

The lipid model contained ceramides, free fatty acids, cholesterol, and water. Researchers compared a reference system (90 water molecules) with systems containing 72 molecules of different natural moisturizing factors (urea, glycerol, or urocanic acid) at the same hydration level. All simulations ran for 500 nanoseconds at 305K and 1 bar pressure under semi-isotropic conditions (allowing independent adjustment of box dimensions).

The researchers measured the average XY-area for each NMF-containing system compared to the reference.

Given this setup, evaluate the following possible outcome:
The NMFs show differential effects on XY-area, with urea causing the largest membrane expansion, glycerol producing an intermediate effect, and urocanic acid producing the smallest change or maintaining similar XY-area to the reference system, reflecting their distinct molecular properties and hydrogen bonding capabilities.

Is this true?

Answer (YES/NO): NO